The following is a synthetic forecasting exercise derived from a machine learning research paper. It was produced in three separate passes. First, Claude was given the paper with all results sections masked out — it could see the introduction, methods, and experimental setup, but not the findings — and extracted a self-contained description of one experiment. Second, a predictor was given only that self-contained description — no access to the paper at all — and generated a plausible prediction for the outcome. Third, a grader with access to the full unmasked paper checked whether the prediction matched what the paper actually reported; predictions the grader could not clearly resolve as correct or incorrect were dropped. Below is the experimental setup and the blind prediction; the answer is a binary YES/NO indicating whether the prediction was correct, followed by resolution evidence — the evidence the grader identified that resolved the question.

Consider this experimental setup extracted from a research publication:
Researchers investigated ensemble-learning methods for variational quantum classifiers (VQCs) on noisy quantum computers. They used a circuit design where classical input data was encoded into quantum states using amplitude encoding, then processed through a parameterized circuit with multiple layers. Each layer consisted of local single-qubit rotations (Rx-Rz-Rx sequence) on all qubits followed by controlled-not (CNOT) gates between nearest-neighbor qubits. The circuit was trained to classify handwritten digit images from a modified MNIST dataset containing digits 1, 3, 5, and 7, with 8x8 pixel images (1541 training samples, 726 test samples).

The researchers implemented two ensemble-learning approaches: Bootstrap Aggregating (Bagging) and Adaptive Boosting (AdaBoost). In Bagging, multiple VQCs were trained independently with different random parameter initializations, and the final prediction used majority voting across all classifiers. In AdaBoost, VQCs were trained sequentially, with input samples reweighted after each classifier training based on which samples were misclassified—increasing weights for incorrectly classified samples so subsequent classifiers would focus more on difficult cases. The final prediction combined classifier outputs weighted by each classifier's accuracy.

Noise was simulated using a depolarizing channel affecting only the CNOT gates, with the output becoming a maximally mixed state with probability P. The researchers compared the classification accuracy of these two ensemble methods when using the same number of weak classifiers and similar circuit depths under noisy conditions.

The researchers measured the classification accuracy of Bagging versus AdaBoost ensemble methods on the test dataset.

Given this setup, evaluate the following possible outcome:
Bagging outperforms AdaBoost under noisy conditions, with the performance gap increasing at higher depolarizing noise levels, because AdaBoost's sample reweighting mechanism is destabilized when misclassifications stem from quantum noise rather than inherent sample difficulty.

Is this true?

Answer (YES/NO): NO